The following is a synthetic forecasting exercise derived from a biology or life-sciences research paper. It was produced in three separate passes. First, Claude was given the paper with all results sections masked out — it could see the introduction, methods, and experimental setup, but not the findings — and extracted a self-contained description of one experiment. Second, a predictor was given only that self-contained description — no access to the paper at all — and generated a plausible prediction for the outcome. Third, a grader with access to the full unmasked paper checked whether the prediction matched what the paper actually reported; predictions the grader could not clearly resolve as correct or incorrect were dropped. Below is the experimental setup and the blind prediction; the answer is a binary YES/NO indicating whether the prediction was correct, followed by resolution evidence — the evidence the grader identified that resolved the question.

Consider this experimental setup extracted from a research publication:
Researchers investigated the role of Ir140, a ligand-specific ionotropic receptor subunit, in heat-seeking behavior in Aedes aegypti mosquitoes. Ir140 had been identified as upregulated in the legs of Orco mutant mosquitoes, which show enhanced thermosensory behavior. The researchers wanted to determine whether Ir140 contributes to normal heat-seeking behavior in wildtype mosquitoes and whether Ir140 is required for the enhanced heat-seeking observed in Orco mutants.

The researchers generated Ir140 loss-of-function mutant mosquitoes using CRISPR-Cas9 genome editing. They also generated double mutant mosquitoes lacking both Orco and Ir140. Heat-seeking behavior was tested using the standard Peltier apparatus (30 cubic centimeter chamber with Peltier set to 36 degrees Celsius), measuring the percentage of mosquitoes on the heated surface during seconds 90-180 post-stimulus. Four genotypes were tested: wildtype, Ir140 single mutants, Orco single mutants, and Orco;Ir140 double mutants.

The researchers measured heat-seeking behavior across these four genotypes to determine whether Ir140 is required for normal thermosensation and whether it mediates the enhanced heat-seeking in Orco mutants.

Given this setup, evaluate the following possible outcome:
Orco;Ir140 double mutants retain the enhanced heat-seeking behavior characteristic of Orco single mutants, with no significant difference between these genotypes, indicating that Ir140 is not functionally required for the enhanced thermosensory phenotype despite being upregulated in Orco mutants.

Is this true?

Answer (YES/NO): NO